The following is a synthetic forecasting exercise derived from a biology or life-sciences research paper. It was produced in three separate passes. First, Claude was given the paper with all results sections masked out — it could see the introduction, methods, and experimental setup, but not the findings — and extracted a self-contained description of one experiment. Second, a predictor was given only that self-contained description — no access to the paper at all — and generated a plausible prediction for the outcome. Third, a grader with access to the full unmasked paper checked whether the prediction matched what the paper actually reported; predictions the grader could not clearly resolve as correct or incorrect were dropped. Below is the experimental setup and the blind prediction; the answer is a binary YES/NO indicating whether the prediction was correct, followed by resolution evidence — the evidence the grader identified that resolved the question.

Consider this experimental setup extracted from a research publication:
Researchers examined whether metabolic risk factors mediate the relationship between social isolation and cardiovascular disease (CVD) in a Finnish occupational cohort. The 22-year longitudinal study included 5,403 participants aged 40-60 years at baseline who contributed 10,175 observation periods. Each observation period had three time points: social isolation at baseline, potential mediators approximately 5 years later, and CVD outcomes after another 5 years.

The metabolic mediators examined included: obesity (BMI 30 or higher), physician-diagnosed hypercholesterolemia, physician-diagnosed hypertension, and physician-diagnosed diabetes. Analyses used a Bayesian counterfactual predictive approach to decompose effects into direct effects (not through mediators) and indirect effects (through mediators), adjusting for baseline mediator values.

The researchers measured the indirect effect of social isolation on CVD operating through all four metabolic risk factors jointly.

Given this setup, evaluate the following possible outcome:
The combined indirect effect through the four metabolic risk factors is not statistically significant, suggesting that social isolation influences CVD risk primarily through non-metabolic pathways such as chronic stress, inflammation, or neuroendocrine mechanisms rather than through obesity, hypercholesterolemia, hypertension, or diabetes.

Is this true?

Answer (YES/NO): NO